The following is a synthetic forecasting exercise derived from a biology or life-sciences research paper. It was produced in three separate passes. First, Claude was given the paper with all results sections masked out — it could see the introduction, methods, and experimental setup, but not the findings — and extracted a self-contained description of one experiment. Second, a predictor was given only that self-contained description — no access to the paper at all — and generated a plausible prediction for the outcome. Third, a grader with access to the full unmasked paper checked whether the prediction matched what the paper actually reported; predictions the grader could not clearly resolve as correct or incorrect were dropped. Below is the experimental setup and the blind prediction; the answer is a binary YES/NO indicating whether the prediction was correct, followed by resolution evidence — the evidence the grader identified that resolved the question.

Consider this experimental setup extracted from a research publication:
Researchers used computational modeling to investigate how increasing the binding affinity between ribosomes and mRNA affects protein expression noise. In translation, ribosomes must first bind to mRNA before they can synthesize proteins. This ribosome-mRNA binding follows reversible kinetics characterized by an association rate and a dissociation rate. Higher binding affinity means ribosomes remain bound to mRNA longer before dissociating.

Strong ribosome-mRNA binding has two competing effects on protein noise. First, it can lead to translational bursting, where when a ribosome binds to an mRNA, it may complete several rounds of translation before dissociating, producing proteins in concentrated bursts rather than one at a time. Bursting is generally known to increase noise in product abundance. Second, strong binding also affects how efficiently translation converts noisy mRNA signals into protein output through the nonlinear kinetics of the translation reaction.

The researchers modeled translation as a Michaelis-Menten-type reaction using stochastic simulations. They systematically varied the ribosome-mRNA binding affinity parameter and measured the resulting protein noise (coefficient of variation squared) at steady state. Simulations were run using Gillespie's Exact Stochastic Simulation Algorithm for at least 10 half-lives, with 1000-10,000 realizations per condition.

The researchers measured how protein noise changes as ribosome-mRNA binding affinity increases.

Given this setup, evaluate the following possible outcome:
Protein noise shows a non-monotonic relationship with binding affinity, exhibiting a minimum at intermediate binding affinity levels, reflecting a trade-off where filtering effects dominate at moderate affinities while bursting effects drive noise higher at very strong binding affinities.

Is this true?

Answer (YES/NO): NO